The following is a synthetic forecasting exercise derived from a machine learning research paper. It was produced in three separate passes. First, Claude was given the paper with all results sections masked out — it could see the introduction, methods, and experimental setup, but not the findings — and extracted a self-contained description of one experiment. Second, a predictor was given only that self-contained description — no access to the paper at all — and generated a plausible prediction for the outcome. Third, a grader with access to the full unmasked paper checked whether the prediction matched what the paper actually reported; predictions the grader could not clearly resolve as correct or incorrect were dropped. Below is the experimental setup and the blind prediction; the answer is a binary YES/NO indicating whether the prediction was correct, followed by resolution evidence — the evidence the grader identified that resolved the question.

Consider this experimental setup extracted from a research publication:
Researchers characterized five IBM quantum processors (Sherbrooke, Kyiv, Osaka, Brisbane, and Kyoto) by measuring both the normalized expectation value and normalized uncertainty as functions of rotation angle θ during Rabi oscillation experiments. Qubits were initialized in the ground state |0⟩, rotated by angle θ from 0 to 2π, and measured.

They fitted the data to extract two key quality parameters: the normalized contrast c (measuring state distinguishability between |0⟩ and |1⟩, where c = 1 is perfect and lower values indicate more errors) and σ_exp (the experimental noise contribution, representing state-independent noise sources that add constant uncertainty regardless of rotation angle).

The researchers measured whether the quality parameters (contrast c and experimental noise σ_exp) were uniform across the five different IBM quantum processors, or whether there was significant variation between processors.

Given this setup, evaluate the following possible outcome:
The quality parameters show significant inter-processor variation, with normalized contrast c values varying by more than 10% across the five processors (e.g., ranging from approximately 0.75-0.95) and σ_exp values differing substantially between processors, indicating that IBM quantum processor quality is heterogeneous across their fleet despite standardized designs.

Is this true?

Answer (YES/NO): YES